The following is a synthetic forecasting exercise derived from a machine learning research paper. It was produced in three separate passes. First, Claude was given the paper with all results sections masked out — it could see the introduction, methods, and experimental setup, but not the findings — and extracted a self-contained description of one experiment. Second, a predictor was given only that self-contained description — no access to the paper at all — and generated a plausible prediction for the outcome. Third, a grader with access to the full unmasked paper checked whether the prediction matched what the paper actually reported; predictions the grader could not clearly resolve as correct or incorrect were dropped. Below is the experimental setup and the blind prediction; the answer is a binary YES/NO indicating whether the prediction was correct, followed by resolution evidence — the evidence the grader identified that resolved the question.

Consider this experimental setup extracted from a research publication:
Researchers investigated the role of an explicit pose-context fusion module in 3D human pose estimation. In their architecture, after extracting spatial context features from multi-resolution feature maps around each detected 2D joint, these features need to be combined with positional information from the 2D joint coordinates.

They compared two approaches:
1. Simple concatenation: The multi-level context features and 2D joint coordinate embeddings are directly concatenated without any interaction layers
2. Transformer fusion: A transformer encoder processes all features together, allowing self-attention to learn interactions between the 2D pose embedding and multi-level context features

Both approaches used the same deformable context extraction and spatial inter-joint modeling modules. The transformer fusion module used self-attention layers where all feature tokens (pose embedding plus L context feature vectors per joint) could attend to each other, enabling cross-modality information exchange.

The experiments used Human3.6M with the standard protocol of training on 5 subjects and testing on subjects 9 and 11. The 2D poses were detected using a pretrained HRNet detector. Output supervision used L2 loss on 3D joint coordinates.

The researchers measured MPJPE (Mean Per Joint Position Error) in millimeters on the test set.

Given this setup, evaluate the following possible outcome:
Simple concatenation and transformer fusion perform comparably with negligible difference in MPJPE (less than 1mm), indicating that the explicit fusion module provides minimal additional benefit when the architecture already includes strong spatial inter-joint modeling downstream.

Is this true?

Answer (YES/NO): NO